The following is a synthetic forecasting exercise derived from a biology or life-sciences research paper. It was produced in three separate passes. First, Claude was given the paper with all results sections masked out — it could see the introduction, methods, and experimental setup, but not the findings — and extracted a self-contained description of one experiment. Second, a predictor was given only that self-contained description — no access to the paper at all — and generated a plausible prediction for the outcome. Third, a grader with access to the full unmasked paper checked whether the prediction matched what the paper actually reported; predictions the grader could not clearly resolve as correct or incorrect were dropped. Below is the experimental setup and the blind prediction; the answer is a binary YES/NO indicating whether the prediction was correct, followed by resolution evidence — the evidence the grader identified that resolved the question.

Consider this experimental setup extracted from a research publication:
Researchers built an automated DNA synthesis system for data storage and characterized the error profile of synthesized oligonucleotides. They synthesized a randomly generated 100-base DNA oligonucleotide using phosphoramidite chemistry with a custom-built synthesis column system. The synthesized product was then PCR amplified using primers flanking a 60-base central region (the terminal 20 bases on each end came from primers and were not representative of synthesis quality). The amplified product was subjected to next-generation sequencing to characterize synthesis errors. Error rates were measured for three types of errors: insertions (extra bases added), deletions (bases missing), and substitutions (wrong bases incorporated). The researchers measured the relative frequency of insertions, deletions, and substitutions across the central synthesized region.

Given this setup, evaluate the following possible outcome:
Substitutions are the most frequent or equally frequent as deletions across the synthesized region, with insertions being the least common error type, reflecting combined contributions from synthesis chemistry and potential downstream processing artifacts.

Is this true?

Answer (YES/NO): NO